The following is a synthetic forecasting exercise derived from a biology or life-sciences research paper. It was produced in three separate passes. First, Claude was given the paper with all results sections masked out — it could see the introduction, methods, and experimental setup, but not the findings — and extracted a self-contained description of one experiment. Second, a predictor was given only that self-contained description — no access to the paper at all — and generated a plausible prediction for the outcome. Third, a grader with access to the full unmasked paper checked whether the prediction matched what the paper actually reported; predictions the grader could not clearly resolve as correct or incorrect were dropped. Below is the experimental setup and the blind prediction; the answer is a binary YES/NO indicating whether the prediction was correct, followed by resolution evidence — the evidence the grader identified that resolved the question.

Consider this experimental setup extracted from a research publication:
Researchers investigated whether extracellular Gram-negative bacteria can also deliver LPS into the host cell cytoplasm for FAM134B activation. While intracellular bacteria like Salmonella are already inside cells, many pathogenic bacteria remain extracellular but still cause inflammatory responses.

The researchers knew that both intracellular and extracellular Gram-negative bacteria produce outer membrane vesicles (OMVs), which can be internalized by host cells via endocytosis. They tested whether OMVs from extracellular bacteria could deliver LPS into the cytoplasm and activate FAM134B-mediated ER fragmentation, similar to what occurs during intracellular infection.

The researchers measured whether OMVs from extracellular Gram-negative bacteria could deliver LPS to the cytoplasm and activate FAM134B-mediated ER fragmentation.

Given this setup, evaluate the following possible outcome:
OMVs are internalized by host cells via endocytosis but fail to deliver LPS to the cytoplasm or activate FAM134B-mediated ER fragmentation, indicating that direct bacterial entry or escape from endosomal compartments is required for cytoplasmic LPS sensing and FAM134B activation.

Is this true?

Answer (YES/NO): NO